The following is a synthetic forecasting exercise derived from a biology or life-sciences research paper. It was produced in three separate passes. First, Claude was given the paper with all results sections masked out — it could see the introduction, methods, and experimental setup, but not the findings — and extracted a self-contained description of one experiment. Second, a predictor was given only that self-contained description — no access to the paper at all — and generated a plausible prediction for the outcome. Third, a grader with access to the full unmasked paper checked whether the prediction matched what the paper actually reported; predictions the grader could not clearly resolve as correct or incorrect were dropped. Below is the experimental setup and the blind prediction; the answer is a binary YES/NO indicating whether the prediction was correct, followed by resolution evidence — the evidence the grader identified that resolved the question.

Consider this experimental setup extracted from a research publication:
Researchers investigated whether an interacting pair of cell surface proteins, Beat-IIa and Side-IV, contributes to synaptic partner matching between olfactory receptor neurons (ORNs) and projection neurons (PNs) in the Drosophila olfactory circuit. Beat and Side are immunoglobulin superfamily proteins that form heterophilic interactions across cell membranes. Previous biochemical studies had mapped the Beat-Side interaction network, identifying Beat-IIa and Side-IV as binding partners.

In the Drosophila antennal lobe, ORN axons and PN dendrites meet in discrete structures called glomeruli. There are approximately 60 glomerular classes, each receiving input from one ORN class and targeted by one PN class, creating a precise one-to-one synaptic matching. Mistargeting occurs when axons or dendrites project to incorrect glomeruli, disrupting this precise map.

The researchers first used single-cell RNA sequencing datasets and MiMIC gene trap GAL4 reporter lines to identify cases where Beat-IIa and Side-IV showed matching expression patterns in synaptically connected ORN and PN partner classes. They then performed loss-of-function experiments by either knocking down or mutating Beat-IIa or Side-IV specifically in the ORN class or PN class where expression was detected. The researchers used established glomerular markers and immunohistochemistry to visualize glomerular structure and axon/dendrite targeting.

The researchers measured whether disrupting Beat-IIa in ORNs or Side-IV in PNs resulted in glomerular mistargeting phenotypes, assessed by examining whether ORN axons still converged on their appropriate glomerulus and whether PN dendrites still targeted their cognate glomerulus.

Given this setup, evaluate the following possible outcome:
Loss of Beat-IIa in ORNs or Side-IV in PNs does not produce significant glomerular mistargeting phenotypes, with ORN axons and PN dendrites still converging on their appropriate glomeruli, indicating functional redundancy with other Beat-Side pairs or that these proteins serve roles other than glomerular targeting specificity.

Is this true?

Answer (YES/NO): YES